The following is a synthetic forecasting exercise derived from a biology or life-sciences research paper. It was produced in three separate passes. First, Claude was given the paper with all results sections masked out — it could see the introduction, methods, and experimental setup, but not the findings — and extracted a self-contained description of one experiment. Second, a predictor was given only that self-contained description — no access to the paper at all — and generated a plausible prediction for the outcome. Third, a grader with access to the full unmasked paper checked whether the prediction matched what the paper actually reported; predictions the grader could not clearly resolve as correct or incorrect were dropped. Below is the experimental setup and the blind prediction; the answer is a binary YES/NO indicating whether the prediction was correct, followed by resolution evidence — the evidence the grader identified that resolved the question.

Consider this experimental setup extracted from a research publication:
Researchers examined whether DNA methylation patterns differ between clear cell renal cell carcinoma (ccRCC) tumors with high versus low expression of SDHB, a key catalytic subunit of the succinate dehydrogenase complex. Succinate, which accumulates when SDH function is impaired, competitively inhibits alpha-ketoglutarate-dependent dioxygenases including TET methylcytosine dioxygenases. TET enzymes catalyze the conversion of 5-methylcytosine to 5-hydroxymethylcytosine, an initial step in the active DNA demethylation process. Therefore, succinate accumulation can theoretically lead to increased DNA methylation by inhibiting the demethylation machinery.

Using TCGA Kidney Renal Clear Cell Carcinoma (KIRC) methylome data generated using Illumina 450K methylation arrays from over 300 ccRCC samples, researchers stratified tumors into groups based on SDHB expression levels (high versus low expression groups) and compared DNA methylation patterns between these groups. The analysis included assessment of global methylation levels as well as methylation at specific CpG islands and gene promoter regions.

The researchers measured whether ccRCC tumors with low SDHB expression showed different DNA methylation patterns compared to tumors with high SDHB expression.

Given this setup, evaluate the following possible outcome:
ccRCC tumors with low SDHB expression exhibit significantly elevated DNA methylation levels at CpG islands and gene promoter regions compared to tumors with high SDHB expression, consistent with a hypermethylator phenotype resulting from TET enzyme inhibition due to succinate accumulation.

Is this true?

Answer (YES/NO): YES